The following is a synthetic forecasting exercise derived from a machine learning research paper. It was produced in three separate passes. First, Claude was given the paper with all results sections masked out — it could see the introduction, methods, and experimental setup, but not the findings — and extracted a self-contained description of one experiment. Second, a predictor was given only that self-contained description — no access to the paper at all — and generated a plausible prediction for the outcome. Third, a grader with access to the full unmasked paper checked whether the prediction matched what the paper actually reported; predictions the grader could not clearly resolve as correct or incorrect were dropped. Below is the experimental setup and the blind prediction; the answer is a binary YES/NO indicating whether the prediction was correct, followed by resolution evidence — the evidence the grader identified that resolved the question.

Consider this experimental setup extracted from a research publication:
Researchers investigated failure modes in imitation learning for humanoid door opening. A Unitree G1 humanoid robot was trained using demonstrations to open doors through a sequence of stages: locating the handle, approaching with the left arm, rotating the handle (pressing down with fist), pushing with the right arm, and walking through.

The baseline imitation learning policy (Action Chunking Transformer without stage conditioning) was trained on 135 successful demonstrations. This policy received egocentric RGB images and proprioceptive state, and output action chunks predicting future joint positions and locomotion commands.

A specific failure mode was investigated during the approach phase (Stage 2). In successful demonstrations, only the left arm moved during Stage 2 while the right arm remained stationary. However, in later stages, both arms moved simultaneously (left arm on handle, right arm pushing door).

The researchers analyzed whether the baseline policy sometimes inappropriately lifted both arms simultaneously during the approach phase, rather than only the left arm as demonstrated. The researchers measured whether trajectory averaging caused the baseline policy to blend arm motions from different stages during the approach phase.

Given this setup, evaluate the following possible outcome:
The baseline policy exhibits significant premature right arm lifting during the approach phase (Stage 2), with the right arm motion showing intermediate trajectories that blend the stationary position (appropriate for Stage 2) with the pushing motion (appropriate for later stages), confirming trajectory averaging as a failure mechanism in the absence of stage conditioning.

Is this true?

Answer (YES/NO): YES